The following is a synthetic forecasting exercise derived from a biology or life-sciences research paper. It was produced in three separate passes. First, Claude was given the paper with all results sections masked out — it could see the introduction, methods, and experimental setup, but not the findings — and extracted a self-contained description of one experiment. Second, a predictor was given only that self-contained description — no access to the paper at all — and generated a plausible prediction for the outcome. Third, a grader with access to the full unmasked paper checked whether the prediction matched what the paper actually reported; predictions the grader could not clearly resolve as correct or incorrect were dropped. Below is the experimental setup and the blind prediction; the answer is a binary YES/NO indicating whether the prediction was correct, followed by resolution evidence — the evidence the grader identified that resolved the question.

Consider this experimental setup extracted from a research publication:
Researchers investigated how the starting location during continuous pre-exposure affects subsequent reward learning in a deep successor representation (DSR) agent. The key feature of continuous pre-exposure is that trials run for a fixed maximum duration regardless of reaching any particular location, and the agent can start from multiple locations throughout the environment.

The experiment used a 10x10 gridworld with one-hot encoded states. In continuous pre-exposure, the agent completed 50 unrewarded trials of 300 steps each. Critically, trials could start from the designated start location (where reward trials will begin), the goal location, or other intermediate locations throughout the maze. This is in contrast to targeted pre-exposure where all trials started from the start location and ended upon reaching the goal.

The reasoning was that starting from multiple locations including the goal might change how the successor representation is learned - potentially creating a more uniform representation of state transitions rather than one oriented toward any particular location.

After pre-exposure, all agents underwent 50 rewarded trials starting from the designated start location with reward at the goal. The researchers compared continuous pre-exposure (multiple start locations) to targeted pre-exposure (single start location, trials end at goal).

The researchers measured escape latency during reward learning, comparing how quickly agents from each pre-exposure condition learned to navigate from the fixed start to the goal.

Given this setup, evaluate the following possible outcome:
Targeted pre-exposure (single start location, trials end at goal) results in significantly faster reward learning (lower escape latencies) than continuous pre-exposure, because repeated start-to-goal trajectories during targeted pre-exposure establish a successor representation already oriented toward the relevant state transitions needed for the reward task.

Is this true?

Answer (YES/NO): YES